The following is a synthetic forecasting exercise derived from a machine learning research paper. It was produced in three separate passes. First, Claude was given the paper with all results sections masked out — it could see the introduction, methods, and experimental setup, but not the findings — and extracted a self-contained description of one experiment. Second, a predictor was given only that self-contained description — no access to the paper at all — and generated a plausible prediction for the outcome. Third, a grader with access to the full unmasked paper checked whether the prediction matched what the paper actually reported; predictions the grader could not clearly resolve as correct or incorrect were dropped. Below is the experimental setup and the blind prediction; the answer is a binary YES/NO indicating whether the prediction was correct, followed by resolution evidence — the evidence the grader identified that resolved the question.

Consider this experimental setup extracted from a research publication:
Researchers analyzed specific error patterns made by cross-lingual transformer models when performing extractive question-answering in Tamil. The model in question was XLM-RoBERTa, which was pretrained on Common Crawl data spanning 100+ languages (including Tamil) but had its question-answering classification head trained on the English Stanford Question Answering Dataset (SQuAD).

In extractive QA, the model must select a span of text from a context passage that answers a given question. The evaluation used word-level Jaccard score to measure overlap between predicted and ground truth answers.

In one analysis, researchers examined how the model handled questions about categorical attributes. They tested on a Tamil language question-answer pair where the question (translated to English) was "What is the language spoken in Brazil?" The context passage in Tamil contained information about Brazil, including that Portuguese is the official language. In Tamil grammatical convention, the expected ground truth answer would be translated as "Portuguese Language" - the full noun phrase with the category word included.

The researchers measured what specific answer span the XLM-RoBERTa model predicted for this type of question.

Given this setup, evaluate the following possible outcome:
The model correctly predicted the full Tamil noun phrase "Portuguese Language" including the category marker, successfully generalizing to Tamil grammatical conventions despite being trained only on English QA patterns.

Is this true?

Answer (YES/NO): NO